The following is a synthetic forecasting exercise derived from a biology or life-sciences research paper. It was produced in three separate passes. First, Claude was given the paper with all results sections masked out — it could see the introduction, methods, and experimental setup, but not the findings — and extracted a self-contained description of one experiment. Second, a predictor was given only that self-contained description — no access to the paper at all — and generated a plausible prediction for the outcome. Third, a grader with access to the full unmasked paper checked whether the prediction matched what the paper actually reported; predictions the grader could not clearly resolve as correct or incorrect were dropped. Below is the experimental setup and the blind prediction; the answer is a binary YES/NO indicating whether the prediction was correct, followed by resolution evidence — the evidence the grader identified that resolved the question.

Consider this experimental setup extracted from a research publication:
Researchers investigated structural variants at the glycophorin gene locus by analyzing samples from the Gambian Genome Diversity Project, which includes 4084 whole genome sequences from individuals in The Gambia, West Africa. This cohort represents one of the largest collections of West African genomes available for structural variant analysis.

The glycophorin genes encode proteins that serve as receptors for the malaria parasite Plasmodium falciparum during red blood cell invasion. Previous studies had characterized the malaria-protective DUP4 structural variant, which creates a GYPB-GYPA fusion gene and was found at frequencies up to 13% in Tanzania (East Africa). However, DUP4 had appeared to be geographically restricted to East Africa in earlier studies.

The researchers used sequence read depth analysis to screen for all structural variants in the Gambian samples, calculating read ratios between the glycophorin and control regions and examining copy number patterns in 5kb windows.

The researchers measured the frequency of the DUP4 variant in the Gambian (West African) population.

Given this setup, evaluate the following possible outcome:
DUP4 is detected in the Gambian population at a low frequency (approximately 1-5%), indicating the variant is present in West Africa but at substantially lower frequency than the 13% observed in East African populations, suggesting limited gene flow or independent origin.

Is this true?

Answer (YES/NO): NO